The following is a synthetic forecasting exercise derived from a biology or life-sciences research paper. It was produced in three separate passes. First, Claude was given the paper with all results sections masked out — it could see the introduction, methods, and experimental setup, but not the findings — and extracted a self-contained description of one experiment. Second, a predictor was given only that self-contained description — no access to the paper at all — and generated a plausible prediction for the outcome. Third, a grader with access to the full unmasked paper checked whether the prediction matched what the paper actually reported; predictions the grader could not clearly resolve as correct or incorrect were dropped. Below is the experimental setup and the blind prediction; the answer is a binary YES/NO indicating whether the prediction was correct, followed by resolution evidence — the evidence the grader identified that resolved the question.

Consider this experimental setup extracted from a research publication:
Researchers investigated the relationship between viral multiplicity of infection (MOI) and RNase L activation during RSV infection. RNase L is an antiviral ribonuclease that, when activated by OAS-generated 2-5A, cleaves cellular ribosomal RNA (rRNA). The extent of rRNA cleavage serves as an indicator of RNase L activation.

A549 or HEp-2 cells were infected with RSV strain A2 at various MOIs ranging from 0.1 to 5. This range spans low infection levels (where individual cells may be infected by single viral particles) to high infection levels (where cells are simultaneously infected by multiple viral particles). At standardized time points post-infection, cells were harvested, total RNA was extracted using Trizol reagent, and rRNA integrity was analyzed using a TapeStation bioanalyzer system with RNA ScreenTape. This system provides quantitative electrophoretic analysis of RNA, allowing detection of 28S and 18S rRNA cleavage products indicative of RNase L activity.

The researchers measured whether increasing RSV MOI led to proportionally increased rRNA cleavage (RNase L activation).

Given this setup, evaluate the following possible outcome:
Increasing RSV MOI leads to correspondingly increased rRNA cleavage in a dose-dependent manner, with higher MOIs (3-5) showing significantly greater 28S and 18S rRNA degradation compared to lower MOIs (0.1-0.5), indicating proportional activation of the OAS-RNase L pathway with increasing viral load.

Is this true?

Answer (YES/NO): NO